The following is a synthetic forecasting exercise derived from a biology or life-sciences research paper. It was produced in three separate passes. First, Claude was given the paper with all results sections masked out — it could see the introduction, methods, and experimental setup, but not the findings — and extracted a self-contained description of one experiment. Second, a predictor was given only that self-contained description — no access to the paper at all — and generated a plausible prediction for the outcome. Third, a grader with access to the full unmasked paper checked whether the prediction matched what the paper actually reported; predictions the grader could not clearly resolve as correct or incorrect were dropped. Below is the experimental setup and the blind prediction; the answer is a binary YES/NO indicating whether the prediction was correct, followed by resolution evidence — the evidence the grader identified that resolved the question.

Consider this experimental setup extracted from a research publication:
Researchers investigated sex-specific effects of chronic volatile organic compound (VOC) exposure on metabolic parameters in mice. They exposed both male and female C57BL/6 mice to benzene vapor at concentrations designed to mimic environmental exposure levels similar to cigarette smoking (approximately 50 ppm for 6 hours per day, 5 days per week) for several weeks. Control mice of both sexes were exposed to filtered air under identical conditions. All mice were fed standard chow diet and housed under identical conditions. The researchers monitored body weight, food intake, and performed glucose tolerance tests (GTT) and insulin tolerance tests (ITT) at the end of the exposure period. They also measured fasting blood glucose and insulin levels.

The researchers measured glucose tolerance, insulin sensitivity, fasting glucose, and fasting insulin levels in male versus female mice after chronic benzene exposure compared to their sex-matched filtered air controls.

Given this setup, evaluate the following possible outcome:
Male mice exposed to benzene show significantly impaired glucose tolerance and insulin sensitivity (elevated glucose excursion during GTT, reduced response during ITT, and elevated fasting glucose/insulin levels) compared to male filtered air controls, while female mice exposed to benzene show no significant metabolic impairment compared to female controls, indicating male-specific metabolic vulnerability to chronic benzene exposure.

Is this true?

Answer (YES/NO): YES